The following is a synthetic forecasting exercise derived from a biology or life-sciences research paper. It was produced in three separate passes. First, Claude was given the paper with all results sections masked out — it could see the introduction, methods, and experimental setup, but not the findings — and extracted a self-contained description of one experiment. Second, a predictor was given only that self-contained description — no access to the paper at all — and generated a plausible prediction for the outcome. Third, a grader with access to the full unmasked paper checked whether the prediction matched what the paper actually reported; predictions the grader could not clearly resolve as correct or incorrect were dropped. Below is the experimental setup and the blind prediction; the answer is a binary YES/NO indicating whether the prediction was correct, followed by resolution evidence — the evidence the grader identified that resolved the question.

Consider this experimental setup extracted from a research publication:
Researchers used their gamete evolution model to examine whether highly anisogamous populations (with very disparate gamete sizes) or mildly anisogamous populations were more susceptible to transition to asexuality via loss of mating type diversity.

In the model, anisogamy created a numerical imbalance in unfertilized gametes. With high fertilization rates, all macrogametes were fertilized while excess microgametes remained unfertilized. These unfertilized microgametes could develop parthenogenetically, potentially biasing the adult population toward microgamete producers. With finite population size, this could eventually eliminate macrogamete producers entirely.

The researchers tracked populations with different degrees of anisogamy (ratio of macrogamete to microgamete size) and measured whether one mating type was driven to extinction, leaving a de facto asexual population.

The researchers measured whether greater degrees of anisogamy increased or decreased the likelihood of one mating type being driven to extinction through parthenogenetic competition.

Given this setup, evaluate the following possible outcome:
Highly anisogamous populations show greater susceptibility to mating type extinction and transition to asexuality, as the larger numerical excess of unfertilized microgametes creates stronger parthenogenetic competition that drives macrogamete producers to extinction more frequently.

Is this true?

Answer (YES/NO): NO